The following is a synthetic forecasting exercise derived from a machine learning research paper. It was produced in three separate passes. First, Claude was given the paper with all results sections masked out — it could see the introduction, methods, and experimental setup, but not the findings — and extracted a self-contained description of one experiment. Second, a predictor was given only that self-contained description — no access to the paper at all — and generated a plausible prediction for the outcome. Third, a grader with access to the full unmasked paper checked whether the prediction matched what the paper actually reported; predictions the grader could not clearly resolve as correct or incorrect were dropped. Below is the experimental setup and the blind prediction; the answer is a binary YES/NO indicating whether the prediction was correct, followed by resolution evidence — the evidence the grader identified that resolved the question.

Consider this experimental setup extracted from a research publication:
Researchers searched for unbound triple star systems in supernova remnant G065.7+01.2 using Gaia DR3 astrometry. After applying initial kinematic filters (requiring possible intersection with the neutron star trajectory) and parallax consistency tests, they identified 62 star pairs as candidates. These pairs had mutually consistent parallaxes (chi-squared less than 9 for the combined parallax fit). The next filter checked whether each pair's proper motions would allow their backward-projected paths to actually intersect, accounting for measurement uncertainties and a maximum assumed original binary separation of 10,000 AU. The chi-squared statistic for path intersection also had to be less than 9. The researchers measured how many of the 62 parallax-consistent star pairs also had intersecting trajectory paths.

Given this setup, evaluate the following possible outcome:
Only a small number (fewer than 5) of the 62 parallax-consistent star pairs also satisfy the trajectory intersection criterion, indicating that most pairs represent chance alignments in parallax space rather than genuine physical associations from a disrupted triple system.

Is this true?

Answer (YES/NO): YES